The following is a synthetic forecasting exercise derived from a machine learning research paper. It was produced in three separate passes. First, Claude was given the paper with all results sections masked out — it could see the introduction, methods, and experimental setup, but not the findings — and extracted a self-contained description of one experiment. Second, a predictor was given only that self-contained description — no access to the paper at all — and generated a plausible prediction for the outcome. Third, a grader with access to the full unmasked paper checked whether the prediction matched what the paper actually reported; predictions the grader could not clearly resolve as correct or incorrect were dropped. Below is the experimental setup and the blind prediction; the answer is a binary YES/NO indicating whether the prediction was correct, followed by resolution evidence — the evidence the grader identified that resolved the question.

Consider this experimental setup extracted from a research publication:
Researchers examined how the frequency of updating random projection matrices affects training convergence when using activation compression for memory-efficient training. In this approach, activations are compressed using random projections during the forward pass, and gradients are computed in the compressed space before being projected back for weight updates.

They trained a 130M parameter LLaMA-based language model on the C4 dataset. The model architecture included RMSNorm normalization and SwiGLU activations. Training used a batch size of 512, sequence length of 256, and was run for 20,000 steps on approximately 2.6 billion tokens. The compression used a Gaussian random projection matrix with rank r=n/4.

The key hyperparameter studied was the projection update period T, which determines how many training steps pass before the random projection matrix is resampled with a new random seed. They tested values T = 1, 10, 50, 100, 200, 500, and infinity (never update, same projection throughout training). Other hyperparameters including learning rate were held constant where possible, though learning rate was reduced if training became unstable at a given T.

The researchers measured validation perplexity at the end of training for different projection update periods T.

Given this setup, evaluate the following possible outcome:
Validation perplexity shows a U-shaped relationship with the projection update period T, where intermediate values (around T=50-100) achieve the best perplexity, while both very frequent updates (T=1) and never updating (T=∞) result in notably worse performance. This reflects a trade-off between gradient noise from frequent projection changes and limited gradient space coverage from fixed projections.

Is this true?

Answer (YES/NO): YES